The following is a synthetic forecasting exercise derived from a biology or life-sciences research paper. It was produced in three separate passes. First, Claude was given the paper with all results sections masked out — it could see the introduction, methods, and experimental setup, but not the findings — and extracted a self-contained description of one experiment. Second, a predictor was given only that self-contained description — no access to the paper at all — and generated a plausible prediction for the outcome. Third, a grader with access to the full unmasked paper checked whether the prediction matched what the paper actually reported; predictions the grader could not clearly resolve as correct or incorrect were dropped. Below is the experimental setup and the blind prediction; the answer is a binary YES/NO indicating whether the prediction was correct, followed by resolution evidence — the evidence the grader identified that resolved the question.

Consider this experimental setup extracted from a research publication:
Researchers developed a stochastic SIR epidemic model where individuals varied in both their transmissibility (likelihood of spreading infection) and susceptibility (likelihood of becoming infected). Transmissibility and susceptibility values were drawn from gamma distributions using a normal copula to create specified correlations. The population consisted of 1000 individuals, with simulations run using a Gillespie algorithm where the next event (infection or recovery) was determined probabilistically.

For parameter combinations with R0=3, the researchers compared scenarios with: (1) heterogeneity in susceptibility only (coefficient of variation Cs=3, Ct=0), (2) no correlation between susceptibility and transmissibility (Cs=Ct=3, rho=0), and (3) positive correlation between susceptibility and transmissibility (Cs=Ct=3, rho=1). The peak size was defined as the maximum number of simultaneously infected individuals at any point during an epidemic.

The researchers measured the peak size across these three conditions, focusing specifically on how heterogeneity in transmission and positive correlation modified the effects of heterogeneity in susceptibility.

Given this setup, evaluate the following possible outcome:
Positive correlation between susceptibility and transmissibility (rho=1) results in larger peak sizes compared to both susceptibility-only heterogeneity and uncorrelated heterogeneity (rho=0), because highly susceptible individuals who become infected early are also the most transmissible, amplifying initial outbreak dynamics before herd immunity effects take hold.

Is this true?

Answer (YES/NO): YES